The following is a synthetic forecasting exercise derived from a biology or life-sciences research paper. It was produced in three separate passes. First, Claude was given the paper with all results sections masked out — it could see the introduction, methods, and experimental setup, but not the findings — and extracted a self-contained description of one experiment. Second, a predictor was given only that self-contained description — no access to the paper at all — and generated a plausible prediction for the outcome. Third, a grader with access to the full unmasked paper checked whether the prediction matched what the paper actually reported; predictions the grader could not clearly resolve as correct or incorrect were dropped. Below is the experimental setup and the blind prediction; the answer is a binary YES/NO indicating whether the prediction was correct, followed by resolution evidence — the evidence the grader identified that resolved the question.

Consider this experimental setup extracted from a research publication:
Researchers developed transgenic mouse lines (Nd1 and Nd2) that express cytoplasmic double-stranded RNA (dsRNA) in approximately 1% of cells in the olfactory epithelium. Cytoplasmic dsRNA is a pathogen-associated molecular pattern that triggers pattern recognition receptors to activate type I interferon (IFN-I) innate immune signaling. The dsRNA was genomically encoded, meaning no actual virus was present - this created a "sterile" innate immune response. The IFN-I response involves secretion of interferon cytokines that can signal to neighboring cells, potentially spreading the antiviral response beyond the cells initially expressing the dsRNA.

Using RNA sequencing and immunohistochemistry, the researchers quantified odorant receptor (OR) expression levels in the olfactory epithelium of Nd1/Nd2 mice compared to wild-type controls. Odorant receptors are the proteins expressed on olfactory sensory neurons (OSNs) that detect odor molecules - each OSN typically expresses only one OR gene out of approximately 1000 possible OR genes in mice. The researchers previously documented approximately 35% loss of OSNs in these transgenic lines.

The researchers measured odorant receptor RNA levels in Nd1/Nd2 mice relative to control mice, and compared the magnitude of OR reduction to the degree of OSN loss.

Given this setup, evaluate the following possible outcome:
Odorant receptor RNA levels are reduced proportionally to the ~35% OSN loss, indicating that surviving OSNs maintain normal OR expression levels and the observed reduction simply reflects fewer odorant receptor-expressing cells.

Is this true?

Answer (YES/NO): NO